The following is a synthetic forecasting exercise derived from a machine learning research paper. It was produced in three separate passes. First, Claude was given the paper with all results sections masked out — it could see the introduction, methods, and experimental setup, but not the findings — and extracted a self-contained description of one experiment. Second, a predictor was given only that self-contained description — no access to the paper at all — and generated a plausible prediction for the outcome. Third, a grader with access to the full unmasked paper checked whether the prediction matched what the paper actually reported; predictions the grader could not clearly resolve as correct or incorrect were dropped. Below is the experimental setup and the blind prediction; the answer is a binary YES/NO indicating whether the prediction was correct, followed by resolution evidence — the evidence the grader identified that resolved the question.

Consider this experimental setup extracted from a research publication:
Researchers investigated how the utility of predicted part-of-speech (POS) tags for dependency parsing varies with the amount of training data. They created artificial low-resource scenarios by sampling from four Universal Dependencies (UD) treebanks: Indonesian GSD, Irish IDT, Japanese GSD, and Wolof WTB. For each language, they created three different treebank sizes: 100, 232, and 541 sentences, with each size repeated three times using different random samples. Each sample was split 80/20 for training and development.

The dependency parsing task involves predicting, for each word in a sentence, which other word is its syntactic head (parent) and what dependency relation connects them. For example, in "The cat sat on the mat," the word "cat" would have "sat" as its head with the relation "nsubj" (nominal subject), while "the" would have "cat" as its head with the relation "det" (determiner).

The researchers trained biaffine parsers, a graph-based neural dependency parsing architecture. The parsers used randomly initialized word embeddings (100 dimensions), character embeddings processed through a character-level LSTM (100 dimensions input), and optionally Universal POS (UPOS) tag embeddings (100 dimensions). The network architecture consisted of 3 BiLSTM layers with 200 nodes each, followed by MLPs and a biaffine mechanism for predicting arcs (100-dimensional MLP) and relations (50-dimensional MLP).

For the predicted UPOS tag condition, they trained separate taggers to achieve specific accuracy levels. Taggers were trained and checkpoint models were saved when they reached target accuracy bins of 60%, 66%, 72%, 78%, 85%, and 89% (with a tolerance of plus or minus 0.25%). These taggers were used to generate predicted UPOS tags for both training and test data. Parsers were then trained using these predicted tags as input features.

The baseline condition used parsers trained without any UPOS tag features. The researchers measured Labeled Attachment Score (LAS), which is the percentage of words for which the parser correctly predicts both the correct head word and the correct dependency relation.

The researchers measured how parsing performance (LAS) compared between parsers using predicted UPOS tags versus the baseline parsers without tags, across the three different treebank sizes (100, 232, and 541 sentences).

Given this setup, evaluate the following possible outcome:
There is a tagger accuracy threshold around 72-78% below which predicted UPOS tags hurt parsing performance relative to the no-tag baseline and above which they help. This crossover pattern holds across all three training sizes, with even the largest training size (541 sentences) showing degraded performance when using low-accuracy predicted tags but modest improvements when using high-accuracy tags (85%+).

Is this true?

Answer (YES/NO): NO